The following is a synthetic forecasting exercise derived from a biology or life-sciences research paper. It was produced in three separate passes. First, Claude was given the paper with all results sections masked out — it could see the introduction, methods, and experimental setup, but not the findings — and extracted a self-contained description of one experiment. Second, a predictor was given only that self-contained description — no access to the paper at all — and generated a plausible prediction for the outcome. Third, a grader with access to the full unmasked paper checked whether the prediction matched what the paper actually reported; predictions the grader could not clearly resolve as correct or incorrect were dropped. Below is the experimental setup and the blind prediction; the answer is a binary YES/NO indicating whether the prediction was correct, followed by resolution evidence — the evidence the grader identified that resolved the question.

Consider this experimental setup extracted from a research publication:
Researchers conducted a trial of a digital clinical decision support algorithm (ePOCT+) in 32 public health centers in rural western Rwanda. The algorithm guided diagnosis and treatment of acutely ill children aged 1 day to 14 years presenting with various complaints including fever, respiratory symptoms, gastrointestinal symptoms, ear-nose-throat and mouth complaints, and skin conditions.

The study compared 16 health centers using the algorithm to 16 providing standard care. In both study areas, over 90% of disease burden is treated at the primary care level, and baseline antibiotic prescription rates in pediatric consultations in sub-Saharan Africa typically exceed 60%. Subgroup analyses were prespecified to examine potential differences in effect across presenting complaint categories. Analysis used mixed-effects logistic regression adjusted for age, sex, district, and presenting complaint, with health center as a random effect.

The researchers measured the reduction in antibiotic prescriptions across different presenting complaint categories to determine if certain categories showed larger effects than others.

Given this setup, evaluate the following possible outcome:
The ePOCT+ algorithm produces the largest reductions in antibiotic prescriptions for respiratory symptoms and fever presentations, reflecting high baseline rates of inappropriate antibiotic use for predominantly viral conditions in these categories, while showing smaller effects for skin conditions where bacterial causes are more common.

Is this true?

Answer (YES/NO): NO